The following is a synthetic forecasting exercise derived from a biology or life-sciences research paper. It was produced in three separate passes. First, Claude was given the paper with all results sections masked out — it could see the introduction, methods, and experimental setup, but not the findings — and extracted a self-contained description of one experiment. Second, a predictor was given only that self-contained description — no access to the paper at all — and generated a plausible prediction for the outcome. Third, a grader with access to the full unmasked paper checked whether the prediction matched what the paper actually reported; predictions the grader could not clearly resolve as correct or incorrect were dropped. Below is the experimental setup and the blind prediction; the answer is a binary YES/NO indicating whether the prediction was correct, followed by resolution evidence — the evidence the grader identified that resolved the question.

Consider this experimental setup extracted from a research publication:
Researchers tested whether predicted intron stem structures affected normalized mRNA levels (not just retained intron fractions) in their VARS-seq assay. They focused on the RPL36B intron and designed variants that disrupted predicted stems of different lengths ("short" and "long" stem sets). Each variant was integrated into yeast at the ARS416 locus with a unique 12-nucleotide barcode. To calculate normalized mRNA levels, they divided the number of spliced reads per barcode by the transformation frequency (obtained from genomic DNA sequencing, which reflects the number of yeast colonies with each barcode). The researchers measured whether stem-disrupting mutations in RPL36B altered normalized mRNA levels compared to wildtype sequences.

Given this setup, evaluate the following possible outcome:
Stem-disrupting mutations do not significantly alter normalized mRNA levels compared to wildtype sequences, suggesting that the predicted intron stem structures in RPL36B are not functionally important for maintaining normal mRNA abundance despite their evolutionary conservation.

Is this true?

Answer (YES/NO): NO